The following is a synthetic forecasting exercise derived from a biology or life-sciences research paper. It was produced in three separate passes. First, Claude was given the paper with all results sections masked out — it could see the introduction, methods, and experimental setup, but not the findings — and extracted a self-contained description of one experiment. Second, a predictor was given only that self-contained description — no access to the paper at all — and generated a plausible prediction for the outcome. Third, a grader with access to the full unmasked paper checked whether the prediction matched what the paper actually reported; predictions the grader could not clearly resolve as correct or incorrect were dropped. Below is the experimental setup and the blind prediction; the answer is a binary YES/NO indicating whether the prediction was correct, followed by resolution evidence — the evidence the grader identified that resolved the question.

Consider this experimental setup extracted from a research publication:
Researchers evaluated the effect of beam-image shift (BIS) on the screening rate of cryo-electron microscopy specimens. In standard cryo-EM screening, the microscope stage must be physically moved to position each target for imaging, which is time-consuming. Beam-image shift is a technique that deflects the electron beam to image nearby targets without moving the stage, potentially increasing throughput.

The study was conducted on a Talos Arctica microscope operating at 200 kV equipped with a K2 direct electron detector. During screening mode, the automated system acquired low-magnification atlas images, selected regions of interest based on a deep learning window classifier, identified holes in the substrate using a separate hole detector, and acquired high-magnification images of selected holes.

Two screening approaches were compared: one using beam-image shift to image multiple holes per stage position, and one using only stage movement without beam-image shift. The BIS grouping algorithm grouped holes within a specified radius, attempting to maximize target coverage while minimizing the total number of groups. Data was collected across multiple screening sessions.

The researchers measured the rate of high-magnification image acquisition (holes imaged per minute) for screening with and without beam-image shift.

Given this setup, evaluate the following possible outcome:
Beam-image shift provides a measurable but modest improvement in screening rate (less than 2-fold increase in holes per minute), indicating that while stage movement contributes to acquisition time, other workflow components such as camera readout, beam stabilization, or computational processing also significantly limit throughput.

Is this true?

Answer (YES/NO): YES